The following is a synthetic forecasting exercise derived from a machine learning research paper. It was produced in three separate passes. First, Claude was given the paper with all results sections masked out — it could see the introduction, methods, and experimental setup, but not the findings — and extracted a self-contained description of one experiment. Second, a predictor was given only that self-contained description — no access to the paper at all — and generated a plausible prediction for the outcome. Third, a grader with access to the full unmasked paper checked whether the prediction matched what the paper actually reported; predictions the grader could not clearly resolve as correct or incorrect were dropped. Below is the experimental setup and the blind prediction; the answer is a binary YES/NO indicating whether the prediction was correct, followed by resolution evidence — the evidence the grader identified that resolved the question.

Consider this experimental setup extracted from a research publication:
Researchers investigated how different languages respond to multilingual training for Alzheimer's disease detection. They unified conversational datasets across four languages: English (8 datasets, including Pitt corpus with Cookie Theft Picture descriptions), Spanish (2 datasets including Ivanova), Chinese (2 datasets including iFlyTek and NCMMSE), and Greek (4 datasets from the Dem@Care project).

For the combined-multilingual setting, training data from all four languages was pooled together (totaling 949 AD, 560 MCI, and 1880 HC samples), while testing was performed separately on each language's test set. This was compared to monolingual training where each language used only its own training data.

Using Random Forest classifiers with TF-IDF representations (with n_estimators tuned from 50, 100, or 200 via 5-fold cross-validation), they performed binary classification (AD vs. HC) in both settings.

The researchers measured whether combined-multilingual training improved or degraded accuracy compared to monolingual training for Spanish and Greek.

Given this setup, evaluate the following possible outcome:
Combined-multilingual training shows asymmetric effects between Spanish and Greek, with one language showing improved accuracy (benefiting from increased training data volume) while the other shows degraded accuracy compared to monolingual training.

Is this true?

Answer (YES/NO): YES